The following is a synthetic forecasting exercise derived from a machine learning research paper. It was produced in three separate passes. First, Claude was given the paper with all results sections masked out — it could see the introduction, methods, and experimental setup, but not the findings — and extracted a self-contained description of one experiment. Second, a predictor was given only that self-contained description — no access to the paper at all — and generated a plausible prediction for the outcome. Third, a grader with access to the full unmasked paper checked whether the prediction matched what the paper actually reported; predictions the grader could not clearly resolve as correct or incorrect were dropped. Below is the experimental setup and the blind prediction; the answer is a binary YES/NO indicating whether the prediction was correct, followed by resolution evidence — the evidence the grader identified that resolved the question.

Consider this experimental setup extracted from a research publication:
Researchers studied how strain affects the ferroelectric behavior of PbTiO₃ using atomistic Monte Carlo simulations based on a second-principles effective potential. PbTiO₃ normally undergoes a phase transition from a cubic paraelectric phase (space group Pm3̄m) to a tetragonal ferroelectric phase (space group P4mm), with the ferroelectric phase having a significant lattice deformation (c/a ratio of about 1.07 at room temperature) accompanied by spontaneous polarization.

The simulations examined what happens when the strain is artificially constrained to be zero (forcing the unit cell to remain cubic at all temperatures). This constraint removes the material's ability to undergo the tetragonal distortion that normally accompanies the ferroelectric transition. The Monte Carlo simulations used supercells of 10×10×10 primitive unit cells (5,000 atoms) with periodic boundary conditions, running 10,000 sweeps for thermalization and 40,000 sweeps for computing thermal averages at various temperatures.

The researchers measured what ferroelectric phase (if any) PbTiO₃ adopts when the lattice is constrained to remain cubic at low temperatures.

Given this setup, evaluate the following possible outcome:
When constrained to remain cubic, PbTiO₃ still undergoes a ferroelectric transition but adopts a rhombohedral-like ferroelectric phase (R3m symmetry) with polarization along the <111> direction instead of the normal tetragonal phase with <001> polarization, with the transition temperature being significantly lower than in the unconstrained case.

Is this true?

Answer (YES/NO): YES